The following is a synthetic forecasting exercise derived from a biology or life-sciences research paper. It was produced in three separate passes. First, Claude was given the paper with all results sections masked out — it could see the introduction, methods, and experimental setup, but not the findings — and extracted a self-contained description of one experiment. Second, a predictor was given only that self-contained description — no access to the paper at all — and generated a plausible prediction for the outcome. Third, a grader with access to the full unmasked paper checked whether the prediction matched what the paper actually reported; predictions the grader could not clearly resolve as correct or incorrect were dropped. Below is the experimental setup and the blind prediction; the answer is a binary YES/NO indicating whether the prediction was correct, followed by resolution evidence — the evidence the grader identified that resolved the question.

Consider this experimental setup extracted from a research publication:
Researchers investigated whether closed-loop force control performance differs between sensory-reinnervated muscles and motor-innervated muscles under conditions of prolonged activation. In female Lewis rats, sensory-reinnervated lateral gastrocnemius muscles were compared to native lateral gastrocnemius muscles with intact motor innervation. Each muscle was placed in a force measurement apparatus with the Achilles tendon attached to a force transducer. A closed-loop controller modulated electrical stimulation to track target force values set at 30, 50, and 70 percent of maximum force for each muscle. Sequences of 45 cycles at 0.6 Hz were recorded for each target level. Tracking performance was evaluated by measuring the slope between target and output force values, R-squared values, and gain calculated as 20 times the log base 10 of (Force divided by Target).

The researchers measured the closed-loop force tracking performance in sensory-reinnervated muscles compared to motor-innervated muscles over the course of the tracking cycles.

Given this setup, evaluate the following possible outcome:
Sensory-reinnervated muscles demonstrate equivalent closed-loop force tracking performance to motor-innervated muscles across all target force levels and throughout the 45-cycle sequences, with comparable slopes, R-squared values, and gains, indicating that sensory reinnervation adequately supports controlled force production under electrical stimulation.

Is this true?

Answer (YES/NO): NO